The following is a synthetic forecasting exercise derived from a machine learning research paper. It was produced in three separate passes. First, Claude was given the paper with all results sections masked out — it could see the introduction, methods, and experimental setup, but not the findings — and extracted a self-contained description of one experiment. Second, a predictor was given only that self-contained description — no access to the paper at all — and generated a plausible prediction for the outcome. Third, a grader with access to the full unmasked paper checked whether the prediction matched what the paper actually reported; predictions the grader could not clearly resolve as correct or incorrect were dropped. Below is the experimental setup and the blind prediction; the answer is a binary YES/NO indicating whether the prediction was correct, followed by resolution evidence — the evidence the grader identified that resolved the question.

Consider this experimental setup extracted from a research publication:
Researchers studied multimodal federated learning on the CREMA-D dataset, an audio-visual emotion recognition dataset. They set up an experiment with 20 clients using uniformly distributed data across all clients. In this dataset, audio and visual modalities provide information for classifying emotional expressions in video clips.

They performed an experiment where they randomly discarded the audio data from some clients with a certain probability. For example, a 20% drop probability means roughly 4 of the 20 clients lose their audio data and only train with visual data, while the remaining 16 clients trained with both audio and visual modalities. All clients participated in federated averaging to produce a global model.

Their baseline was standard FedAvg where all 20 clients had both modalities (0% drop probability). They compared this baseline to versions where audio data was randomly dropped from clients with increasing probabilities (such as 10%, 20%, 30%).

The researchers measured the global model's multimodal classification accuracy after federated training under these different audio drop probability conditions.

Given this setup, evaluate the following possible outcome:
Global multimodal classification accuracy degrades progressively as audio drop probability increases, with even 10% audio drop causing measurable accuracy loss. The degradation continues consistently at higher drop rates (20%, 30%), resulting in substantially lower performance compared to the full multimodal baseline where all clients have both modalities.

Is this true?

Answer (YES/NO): NO